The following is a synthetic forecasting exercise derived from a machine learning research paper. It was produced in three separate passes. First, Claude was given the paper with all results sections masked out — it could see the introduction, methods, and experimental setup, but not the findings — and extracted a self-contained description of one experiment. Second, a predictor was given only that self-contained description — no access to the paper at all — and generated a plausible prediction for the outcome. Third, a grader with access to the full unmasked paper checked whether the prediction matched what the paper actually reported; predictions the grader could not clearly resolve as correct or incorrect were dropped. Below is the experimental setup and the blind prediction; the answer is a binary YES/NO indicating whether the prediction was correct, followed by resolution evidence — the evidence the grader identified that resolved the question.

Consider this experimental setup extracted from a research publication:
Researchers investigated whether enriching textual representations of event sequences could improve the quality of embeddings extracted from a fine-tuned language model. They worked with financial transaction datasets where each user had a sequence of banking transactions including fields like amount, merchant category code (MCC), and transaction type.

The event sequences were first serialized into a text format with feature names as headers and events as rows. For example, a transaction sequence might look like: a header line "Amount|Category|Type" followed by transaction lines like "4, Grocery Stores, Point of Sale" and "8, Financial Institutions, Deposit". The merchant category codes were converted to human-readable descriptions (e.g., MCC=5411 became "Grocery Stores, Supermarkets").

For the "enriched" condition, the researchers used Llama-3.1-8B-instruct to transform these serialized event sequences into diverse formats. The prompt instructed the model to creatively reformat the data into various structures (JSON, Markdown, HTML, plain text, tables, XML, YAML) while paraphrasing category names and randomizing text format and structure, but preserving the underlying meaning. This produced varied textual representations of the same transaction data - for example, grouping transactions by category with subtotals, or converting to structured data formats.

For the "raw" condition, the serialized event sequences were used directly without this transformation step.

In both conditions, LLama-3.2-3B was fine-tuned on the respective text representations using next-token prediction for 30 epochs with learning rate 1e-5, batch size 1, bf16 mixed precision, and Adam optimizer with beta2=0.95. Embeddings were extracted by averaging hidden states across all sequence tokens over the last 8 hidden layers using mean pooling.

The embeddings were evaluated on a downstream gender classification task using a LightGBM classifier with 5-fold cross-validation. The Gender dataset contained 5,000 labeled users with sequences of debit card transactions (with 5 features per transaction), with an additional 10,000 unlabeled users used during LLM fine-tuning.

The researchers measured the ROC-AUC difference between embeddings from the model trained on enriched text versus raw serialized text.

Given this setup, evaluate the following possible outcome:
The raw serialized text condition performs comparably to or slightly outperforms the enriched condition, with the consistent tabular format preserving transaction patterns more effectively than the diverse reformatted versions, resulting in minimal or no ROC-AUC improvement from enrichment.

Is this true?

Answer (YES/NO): NO